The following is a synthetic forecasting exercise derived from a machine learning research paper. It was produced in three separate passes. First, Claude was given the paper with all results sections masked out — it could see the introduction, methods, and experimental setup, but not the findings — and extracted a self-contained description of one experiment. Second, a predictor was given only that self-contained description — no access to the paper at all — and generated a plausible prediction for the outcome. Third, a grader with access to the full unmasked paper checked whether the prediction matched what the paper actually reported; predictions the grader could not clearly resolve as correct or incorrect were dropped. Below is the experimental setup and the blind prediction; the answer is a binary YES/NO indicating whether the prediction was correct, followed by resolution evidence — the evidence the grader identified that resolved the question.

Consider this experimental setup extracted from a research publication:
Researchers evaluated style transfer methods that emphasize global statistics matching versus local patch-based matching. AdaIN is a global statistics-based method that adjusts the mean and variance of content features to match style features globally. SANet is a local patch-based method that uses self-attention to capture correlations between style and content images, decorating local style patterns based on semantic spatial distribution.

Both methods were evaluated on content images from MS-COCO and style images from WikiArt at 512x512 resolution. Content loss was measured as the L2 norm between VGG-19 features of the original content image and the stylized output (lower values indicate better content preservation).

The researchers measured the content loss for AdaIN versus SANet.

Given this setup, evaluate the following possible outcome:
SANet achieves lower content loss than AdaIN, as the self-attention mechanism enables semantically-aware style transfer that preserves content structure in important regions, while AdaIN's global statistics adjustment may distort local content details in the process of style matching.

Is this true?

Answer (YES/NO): NO